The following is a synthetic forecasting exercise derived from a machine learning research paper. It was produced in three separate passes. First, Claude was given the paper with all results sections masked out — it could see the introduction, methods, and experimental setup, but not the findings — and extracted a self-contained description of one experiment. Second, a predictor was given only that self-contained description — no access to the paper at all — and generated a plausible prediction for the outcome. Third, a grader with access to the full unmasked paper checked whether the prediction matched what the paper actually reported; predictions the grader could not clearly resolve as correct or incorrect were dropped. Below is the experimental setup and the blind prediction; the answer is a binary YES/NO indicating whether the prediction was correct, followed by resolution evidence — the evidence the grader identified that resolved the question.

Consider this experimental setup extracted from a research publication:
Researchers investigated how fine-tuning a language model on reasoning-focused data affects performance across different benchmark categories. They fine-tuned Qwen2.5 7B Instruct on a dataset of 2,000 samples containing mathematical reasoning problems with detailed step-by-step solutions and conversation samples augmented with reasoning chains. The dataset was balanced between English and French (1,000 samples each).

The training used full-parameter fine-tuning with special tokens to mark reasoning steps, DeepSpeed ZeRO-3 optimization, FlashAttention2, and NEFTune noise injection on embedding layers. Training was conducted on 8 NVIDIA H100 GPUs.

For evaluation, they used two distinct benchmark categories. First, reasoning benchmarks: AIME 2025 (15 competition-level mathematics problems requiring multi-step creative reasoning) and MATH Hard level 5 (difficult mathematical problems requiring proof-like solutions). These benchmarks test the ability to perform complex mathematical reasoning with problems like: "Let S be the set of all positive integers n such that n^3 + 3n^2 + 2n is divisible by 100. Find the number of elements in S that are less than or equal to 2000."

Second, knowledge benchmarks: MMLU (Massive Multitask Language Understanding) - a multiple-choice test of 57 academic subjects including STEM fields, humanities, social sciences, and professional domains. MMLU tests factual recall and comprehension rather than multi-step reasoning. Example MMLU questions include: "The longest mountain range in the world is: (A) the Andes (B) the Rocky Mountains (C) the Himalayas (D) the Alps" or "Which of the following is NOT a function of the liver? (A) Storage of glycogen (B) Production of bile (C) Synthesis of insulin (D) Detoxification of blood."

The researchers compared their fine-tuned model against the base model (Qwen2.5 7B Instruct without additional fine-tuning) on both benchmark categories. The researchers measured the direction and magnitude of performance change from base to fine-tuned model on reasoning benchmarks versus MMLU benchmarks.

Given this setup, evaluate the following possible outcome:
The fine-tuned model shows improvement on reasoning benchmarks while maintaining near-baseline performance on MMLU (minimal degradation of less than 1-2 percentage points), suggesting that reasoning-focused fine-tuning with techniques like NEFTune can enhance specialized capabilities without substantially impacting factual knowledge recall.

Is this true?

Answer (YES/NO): NO